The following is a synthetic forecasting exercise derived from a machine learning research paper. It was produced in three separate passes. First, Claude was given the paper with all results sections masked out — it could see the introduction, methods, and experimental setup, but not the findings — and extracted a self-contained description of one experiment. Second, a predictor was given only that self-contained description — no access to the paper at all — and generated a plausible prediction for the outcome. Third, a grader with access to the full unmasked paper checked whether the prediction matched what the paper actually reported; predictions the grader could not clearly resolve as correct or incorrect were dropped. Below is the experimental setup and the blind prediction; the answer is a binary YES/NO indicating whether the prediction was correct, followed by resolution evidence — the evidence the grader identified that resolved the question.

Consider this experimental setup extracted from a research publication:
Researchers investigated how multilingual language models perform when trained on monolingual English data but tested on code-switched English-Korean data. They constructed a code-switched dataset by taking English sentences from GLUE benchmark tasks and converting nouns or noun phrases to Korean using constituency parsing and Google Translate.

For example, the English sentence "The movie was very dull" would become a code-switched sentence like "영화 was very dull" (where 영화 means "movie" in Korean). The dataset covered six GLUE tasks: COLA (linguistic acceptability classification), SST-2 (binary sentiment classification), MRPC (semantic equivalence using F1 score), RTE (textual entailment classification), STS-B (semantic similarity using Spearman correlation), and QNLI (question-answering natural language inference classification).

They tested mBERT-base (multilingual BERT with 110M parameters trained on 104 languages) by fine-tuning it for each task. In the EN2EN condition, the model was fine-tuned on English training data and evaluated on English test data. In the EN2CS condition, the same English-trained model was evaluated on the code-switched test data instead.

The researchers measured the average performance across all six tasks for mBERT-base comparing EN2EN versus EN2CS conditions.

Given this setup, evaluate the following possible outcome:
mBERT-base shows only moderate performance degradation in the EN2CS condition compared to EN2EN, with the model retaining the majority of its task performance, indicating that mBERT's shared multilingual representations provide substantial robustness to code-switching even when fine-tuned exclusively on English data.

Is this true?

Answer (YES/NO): NO